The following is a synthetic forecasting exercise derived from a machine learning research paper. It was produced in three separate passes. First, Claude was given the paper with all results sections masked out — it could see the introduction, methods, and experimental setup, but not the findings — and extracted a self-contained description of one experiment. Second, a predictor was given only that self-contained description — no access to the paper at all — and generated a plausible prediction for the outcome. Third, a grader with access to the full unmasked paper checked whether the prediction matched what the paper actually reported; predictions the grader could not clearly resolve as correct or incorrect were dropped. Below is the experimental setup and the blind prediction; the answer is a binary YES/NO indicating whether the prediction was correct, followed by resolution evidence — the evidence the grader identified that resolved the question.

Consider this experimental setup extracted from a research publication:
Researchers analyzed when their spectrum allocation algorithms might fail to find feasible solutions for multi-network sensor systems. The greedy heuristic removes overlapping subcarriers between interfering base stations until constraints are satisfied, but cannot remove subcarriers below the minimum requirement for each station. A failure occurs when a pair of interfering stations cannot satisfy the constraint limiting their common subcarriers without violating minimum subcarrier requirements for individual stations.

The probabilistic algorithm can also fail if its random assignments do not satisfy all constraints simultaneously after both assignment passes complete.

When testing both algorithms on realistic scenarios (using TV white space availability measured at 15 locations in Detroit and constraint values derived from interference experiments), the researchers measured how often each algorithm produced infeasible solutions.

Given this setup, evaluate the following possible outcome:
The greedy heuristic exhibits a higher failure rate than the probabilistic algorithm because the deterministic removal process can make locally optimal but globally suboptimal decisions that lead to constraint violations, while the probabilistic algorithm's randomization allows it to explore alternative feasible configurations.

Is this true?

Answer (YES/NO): NO